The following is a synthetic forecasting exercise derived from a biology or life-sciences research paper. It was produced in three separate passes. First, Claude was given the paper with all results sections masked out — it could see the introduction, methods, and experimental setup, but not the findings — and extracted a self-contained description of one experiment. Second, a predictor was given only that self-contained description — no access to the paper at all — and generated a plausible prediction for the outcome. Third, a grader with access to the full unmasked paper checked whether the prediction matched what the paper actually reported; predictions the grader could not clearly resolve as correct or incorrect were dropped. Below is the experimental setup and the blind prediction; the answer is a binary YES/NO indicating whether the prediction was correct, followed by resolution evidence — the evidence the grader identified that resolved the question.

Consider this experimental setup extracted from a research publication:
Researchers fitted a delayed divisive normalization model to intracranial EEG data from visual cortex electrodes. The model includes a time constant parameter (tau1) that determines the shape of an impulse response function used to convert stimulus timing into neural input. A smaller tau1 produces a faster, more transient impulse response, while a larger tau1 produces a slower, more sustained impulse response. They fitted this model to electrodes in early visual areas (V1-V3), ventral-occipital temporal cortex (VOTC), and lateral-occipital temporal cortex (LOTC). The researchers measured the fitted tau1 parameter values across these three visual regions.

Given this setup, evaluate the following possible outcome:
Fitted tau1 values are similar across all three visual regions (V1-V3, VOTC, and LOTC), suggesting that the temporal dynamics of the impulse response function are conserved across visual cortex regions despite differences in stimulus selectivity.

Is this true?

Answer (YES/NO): NO